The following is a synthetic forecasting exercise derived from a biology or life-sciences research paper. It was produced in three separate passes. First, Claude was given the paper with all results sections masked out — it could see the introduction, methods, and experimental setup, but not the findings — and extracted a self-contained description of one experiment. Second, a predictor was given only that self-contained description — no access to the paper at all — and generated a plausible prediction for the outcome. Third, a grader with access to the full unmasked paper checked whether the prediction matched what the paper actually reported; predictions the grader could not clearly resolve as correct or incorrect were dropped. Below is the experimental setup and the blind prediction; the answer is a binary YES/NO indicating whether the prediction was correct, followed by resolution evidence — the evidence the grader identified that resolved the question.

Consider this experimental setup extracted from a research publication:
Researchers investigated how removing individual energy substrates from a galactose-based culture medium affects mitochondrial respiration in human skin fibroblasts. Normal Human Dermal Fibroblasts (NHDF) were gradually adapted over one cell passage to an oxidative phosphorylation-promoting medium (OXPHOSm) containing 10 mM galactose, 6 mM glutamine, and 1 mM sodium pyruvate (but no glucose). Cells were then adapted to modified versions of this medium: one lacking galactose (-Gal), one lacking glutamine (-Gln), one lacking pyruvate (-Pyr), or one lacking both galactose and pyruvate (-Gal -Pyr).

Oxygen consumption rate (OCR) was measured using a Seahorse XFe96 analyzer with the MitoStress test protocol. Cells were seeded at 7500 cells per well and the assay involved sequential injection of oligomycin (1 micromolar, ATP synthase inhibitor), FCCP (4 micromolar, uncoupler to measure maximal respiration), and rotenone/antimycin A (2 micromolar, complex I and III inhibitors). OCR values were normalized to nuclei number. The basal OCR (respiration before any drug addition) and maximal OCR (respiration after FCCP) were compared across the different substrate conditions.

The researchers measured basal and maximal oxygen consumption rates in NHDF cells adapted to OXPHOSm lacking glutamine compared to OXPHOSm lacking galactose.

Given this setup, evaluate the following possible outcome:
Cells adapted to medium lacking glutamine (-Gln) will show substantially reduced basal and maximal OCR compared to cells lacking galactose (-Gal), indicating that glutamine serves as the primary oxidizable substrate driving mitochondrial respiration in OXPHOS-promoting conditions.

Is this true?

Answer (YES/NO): NO